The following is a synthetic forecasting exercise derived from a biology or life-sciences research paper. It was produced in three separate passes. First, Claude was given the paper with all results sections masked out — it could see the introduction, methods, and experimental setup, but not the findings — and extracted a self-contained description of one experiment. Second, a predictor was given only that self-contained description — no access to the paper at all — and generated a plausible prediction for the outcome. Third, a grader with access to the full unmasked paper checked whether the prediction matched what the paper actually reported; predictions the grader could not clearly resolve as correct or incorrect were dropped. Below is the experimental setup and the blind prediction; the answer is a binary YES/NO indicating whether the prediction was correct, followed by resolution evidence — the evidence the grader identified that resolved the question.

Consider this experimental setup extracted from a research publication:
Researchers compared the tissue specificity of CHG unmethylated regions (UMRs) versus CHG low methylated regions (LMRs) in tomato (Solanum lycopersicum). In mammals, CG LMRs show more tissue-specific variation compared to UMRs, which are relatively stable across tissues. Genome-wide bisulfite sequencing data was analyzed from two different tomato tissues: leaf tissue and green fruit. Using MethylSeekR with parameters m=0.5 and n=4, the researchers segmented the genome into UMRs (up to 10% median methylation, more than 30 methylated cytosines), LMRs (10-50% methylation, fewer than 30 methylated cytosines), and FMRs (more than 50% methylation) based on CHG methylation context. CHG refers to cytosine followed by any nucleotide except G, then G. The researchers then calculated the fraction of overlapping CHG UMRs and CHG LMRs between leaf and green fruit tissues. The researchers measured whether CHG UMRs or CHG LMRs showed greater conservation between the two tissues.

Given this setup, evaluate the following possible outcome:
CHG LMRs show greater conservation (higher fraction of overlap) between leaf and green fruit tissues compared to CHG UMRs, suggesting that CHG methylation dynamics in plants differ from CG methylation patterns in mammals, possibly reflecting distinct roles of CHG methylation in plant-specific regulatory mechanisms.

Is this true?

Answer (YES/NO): NO